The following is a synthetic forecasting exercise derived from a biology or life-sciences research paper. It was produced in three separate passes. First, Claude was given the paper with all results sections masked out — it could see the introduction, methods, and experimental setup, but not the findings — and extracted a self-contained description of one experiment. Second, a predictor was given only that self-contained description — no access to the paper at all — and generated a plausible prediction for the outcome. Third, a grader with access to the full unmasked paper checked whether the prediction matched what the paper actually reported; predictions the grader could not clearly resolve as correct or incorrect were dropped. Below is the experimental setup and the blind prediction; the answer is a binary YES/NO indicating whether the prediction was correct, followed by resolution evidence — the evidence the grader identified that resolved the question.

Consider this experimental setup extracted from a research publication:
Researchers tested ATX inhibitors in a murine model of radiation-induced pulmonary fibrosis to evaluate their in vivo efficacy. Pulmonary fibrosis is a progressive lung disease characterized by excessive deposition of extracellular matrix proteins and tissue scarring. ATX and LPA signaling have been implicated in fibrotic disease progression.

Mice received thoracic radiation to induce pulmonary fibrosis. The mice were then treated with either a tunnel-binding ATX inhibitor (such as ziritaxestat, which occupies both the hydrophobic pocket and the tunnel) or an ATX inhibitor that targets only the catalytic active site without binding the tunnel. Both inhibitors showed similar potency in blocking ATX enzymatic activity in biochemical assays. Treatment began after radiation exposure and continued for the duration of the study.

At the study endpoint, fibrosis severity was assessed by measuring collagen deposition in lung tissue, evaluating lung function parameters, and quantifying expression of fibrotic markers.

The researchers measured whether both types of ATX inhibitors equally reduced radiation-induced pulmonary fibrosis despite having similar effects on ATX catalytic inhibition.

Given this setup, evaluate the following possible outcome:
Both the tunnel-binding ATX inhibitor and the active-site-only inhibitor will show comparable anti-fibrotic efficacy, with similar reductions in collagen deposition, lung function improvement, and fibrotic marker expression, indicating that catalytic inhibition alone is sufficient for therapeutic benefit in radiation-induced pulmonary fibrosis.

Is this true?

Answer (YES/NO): NO